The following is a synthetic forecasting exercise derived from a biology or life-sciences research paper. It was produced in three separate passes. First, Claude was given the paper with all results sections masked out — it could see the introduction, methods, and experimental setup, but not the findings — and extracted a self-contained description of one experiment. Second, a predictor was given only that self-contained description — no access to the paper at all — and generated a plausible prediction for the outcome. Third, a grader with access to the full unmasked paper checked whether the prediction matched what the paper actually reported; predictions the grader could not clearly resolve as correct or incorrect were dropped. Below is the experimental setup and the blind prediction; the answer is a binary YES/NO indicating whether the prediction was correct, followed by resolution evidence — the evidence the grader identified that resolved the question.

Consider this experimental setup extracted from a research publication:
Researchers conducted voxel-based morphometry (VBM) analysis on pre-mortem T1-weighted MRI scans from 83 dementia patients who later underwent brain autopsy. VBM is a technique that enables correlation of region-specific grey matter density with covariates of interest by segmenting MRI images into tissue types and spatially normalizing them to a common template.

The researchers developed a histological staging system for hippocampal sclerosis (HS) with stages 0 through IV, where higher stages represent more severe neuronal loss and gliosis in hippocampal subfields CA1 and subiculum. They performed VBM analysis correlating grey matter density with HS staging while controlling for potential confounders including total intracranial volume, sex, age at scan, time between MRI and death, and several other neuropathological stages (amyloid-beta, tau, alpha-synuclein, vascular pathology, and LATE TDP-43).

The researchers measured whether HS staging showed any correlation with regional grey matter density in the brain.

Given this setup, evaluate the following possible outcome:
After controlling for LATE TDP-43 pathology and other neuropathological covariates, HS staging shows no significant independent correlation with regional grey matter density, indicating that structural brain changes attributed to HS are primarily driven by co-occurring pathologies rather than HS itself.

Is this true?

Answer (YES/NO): NO